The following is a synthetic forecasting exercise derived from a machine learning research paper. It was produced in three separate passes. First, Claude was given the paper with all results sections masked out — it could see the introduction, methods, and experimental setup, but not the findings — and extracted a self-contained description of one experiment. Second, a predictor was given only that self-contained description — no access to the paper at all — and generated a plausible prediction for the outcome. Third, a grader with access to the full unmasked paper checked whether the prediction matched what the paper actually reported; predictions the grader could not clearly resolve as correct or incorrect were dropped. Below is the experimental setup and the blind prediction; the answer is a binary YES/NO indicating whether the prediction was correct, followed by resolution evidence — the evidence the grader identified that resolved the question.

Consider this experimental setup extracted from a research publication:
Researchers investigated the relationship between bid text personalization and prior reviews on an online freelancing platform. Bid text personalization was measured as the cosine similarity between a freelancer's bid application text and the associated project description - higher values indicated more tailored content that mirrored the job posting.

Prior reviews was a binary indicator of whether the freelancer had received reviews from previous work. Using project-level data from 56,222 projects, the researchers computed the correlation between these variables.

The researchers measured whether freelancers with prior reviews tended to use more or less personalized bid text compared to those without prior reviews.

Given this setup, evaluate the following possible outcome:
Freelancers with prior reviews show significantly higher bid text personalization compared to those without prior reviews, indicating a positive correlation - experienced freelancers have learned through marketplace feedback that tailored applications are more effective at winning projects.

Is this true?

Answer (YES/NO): NO